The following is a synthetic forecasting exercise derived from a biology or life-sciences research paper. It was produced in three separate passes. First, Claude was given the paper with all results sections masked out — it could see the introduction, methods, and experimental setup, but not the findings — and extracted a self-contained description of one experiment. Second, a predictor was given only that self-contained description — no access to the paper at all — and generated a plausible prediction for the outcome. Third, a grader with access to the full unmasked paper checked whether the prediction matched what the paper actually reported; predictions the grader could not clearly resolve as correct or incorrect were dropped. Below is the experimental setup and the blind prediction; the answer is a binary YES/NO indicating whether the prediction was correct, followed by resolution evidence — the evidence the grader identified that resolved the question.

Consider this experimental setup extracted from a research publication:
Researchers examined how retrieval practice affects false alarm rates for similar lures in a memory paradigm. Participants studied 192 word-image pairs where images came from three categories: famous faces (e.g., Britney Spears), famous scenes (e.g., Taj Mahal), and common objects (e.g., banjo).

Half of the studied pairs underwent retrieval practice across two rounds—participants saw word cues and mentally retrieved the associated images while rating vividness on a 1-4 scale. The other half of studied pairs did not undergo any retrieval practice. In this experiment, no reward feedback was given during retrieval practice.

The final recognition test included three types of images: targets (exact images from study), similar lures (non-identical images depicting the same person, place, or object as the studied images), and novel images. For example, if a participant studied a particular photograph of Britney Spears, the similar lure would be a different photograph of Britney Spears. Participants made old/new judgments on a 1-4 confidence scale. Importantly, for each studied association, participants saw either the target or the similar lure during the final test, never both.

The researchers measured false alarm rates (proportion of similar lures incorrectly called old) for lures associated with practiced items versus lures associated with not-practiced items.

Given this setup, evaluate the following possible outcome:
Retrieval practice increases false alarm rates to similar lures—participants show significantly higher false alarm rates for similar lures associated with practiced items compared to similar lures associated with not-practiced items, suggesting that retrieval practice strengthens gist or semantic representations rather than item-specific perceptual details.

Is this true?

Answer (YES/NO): NO